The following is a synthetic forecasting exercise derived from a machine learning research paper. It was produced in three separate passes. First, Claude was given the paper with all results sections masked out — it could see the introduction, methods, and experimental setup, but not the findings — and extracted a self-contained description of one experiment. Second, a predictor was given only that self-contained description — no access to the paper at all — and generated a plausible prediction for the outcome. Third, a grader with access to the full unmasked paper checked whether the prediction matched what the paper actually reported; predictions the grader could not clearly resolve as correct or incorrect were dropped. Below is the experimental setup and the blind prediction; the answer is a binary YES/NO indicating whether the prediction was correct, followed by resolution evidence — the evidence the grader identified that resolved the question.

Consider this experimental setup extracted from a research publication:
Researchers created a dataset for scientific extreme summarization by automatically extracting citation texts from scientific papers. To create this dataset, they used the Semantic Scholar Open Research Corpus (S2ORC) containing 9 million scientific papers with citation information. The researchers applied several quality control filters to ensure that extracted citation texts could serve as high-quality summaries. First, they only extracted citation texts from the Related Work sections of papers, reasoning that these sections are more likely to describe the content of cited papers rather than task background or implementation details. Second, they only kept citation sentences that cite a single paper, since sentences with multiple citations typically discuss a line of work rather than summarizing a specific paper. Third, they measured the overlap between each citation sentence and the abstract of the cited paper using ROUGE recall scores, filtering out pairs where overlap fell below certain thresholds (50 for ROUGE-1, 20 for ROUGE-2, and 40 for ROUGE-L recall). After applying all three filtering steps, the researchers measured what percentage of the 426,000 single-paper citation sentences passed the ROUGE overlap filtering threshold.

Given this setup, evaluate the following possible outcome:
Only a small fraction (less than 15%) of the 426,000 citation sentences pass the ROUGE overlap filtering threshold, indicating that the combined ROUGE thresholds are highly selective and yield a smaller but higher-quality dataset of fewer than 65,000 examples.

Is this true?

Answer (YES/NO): NO